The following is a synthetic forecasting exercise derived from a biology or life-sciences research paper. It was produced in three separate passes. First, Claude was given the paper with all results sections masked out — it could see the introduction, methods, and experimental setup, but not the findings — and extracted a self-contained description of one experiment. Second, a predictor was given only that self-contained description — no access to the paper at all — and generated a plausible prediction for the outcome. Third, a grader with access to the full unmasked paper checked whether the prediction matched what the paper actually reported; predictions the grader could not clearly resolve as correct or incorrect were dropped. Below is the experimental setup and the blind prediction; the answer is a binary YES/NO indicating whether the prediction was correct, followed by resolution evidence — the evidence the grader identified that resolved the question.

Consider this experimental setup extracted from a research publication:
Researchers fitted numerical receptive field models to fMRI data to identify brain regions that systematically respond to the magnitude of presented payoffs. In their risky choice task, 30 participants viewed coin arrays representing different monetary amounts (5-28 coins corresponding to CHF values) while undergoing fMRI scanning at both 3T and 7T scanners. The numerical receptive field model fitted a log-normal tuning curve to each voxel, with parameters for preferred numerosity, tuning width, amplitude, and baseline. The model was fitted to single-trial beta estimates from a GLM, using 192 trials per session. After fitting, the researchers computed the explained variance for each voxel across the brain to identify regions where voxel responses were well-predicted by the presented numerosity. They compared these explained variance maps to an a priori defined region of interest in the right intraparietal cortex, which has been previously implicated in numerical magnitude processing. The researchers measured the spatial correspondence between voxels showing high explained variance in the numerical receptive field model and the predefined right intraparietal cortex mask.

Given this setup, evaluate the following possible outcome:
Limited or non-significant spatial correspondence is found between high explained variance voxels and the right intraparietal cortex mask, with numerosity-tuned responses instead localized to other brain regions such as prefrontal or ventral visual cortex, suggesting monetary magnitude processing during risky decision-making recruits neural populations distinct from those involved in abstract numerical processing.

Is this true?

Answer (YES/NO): NO